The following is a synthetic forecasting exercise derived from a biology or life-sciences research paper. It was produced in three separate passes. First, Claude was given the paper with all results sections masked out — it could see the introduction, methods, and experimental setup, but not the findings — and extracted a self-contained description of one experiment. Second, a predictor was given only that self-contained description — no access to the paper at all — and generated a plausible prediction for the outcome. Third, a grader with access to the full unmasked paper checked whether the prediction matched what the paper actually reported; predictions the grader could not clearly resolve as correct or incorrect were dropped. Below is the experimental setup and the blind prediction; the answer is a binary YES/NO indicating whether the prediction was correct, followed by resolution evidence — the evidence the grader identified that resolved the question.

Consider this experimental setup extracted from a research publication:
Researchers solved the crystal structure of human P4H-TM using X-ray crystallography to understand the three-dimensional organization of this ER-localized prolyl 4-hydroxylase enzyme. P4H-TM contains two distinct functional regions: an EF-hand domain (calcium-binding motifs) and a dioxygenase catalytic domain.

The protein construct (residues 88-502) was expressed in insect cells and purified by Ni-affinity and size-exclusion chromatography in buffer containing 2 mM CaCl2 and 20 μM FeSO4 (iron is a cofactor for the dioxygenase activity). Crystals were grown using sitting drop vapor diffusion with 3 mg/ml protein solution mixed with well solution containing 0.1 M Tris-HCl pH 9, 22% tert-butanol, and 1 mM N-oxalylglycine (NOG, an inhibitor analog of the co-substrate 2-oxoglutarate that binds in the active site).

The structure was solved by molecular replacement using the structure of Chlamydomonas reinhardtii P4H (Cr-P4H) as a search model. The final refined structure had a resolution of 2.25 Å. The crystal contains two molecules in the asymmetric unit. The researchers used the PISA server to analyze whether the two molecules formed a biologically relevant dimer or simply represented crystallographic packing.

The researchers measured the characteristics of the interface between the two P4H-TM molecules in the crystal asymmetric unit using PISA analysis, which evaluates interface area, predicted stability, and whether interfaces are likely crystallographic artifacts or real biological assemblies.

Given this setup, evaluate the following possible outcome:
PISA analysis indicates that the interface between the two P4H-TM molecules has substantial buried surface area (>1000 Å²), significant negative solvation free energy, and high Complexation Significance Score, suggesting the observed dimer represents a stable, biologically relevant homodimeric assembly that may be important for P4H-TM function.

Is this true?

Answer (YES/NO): NO